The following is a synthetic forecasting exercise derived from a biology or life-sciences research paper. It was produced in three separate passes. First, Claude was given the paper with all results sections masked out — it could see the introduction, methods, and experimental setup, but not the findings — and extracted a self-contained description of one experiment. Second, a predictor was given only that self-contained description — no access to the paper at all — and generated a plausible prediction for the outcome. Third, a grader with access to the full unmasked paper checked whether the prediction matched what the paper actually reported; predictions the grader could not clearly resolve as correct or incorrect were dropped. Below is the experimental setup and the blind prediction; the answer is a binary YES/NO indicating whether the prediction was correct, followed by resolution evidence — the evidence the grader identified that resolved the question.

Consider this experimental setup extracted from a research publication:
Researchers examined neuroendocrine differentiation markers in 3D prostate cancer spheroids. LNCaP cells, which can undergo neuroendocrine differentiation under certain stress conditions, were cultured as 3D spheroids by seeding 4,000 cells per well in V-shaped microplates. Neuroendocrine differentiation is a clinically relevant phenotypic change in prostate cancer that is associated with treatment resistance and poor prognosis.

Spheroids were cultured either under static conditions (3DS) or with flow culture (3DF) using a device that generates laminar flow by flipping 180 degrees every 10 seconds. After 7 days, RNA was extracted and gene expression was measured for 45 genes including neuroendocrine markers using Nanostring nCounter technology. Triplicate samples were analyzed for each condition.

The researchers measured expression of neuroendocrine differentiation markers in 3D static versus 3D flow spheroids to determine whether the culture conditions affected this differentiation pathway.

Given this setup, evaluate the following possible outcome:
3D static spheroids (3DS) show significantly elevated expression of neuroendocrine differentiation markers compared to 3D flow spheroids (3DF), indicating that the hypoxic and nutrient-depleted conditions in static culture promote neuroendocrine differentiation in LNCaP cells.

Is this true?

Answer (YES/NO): YES